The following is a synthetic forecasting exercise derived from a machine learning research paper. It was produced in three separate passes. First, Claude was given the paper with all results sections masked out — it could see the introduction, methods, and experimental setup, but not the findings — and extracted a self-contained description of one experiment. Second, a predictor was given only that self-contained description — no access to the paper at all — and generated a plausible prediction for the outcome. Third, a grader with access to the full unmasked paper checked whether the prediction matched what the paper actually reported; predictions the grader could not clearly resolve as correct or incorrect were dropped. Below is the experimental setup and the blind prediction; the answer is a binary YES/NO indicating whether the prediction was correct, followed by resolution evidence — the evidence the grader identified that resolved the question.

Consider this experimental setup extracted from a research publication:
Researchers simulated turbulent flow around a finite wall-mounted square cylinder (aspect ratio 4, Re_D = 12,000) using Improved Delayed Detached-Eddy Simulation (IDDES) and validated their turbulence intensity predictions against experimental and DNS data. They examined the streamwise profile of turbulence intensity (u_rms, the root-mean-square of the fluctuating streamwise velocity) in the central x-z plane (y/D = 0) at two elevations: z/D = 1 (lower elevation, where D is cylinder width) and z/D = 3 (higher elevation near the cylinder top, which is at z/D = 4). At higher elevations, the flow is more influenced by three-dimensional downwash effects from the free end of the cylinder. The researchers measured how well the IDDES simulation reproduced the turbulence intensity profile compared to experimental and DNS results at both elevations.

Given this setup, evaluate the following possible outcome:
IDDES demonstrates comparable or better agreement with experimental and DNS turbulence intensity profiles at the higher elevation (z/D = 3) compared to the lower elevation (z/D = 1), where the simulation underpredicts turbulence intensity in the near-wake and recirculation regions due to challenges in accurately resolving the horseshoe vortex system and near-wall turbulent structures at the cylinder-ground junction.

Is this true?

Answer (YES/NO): NO